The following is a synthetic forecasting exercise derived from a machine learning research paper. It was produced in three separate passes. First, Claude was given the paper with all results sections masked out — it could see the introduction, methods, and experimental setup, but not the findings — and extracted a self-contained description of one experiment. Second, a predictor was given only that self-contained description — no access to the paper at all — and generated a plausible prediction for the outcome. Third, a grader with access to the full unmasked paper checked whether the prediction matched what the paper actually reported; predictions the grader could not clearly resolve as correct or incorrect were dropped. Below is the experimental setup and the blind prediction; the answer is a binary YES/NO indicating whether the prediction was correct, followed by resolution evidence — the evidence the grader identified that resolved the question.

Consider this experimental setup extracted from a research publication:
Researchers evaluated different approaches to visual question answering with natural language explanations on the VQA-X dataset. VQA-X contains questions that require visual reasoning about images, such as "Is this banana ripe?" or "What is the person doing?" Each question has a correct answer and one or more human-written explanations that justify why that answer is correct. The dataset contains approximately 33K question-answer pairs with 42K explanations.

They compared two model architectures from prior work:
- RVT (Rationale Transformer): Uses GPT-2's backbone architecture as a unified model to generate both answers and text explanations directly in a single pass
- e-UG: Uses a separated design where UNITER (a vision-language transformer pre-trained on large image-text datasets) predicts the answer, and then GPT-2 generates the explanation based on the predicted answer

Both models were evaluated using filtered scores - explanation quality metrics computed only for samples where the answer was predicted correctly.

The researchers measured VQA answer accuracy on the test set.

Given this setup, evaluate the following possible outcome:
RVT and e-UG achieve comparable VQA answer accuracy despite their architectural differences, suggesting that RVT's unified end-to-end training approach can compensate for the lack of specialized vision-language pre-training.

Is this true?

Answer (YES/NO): NO